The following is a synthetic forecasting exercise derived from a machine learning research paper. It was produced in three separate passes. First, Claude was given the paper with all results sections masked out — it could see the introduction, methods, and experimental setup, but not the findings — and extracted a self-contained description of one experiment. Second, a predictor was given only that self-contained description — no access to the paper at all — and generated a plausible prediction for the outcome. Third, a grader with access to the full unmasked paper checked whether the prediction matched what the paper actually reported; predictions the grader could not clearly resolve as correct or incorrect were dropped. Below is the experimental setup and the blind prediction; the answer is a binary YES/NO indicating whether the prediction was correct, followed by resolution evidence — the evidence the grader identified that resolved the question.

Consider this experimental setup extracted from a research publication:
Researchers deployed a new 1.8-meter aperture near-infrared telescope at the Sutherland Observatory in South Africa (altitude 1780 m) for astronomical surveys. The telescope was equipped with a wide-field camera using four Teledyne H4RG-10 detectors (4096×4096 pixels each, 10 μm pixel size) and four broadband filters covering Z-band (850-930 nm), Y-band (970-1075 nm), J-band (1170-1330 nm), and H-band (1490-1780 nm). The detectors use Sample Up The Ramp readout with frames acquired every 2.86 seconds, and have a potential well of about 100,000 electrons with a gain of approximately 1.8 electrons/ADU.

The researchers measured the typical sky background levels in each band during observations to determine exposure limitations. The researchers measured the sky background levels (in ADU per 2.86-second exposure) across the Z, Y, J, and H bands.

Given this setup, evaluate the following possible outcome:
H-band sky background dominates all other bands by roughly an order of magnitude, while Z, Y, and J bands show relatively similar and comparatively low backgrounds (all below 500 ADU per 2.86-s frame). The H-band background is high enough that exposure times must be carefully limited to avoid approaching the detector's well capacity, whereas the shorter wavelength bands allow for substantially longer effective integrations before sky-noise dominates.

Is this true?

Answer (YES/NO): NO